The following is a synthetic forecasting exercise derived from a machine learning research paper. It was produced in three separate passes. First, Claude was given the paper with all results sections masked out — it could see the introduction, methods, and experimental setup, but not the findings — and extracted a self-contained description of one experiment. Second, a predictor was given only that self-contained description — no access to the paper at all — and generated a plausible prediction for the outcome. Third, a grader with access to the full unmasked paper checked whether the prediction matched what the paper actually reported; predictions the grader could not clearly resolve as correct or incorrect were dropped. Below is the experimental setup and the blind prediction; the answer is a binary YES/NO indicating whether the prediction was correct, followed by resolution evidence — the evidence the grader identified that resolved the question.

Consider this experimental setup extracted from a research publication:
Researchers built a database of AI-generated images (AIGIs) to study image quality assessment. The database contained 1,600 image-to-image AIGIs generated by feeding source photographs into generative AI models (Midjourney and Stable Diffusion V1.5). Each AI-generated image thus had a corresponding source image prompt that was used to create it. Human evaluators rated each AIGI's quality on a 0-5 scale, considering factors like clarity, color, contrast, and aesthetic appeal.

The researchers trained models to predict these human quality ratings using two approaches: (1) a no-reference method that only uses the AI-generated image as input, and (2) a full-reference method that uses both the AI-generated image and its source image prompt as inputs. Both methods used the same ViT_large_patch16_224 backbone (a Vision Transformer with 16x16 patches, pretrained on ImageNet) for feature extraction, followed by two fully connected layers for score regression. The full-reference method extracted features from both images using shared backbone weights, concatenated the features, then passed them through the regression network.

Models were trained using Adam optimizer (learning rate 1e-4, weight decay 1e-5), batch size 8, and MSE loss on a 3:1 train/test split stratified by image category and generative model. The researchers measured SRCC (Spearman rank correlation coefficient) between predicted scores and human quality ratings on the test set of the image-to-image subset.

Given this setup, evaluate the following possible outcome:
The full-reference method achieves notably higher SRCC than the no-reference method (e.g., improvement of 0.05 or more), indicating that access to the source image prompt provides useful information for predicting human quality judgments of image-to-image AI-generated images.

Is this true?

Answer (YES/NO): NO